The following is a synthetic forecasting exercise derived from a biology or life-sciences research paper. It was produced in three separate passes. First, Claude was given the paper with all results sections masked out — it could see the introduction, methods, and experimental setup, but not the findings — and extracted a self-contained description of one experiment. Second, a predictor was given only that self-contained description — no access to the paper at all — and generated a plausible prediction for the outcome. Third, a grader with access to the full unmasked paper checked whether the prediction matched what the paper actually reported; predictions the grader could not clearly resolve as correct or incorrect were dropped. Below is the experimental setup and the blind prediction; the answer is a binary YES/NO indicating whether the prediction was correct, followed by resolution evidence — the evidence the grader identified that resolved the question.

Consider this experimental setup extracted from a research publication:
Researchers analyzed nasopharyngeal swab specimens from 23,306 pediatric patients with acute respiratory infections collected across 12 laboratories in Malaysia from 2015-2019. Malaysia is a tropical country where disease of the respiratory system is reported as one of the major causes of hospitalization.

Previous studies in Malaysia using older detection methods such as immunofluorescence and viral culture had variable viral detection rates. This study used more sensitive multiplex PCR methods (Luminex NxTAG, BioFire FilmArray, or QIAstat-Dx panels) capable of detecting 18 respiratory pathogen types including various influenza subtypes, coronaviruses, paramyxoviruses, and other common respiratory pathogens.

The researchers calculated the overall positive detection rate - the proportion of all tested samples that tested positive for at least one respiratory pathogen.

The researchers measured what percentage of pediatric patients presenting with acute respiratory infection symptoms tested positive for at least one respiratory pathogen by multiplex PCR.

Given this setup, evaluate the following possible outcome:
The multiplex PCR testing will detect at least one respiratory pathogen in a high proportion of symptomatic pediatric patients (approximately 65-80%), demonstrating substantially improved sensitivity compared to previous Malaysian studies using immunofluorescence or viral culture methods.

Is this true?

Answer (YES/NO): YES